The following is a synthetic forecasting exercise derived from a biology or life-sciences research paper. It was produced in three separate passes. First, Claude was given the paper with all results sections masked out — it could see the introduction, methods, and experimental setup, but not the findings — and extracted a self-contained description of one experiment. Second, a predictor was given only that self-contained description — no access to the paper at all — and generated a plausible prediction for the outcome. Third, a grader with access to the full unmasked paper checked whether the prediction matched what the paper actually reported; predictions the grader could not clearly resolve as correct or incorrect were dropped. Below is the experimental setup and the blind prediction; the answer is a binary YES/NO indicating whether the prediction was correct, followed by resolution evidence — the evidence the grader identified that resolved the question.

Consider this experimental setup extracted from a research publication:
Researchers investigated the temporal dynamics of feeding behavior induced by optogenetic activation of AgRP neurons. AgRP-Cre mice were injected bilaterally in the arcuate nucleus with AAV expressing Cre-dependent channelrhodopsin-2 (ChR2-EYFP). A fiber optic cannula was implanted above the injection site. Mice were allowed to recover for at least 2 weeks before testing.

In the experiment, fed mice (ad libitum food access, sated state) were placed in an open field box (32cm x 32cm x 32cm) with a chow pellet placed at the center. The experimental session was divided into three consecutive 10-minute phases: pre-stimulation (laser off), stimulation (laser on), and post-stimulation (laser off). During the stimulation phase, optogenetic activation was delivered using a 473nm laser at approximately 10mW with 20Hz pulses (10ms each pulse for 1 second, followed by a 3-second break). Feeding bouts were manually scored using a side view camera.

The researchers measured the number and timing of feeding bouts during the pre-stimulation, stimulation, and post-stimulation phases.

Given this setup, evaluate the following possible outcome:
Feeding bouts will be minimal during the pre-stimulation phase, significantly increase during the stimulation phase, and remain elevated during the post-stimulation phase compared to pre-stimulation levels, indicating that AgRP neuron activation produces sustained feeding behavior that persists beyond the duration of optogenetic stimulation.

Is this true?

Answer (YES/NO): YES